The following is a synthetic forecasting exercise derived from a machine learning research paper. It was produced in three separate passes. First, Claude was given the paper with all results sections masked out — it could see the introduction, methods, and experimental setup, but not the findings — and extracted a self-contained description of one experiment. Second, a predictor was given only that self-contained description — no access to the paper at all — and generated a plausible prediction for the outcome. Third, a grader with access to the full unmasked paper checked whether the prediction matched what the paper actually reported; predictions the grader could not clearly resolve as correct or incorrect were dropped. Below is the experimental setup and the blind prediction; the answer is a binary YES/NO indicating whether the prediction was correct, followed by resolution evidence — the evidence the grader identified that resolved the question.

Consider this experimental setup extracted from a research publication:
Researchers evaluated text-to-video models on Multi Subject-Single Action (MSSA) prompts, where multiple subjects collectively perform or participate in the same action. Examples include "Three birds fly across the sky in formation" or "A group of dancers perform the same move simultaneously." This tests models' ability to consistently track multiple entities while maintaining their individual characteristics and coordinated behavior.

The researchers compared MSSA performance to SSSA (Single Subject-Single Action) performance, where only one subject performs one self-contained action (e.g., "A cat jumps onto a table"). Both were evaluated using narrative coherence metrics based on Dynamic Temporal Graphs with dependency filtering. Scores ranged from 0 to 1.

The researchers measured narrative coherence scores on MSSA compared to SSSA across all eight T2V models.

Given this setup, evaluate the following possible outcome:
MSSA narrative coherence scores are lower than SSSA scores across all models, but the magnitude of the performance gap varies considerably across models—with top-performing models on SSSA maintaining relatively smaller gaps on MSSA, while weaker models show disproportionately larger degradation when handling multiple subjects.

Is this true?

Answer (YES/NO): NO